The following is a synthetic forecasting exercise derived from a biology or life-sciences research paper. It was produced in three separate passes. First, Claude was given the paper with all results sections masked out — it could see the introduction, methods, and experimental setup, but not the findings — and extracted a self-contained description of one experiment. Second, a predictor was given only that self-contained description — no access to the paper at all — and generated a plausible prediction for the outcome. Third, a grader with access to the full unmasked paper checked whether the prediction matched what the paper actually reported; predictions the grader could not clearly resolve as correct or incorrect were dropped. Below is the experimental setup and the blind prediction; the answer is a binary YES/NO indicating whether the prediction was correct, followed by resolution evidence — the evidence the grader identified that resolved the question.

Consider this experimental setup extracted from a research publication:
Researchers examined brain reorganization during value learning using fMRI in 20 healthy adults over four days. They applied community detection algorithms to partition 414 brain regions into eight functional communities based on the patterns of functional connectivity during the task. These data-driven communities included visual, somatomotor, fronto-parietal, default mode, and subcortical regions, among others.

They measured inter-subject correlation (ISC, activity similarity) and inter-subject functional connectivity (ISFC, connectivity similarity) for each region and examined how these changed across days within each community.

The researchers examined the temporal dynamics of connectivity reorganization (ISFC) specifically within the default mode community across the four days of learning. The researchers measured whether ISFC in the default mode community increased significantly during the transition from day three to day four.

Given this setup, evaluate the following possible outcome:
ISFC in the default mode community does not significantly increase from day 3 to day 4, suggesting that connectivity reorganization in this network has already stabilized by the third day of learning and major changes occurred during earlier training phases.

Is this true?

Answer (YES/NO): NO